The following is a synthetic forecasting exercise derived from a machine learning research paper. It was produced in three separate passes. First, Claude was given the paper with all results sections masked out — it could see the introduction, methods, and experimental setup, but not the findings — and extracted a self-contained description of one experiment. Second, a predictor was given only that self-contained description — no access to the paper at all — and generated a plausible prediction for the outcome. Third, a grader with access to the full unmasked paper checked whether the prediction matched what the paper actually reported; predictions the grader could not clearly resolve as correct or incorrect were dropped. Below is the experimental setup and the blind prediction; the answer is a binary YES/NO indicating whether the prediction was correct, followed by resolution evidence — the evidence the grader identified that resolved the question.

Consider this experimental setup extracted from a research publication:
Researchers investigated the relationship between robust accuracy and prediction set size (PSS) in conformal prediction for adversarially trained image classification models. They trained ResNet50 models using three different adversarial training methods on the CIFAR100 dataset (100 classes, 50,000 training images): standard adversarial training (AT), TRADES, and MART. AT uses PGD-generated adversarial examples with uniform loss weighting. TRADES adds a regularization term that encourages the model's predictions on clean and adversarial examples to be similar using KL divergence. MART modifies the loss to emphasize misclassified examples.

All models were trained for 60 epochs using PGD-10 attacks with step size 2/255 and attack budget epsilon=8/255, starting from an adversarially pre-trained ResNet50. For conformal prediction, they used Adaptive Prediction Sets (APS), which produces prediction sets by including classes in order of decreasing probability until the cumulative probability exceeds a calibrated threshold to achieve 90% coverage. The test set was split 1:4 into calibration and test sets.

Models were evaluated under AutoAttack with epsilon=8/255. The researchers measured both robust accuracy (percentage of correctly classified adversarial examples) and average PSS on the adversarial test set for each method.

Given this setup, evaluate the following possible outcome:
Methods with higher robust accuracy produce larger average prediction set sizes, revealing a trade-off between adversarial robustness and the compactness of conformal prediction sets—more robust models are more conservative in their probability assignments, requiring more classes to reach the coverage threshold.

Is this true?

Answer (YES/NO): NO